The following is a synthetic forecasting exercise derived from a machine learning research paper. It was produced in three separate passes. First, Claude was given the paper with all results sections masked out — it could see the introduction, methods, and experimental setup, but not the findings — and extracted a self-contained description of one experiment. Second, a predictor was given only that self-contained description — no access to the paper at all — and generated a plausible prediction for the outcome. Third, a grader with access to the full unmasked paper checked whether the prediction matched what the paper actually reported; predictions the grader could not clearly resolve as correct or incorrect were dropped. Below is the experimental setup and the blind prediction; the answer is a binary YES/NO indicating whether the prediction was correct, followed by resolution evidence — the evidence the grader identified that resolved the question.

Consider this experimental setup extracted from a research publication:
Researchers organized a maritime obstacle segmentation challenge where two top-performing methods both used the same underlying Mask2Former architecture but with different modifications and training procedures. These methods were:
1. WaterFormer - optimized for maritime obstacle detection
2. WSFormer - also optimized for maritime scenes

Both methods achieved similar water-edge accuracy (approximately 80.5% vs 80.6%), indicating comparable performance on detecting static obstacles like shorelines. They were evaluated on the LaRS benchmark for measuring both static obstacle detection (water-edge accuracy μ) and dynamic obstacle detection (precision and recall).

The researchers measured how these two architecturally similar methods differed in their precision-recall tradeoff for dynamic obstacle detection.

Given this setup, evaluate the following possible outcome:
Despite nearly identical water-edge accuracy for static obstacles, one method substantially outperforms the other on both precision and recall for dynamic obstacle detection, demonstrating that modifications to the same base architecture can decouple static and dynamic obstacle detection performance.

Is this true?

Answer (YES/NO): NO